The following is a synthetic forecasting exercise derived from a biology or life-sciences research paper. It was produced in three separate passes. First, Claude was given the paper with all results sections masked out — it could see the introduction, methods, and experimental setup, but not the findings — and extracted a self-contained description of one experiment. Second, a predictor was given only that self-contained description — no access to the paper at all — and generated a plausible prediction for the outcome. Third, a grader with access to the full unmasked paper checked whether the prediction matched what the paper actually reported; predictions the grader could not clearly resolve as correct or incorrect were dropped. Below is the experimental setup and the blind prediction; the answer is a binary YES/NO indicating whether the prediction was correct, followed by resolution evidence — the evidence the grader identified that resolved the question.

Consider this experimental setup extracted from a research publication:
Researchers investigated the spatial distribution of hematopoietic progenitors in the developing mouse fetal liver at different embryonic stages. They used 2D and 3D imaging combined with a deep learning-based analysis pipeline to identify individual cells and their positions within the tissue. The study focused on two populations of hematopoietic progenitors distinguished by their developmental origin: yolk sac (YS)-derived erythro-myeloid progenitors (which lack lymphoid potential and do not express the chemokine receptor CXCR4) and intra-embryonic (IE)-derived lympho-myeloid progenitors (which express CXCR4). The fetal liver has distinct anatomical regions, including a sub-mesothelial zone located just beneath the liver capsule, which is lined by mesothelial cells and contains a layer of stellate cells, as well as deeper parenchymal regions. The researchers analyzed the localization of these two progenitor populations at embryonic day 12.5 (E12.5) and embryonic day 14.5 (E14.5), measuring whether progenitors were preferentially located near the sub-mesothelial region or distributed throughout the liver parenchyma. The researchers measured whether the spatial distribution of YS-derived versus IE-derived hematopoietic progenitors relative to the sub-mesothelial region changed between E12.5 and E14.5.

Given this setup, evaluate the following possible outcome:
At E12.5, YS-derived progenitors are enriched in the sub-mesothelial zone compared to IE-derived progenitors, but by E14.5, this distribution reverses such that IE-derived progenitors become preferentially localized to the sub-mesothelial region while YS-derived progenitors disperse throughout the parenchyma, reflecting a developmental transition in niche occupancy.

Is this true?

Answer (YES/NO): NO